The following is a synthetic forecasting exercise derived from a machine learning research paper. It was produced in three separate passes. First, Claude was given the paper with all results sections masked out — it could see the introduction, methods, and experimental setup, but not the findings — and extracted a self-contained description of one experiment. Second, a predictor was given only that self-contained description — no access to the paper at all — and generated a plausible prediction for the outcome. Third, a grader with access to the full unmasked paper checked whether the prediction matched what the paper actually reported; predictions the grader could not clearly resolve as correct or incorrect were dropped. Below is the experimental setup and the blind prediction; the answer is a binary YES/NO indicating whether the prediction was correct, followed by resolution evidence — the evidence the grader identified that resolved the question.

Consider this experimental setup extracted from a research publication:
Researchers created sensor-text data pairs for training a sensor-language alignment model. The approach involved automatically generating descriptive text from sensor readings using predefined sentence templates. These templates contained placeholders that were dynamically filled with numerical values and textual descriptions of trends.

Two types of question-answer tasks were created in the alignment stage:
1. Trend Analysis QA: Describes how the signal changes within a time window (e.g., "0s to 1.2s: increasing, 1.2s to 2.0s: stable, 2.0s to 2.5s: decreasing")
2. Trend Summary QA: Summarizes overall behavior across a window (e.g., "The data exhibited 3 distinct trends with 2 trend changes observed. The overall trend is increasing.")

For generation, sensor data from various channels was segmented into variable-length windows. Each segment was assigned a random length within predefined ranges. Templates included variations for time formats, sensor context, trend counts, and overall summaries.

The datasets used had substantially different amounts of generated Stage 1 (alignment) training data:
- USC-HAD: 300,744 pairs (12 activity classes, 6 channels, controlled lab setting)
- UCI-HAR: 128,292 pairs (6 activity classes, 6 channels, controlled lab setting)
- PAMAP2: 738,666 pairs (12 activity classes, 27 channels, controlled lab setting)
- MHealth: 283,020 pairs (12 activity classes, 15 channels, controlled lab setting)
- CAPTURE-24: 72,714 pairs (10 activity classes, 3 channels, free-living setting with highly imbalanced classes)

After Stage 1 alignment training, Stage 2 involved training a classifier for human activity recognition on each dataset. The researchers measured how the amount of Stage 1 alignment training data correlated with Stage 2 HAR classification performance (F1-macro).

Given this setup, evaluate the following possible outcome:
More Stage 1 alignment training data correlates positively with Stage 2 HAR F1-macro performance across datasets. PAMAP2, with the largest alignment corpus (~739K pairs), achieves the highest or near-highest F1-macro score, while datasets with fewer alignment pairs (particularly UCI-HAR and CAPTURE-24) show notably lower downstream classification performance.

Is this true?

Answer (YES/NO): NO